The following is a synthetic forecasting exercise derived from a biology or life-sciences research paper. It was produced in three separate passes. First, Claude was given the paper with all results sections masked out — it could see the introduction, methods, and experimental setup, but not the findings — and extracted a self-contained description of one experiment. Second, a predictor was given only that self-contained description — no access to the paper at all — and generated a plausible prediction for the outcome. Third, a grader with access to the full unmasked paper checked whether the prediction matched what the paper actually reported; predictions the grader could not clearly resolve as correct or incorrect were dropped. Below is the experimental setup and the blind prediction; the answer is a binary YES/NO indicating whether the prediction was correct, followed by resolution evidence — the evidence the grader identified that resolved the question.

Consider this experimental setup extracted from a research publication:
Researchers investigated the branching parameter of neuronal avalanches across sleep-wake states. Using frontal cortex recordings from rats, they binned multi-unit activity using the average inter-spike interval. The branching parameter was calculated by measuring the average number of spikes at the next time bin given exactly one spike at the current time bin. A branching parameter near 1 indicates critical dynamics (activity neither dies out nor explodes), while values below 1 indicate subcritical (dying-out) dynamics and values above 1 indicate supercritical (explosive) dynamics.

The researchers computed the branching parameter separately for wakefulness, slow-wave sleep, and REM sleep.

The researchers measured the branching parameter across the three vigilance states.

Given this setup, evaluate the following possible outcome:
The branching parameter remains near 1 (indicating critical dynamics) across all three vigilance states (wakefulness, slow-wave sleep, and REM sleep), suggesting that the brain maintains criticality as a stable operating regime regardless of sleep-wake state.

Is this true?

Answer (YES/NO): YES